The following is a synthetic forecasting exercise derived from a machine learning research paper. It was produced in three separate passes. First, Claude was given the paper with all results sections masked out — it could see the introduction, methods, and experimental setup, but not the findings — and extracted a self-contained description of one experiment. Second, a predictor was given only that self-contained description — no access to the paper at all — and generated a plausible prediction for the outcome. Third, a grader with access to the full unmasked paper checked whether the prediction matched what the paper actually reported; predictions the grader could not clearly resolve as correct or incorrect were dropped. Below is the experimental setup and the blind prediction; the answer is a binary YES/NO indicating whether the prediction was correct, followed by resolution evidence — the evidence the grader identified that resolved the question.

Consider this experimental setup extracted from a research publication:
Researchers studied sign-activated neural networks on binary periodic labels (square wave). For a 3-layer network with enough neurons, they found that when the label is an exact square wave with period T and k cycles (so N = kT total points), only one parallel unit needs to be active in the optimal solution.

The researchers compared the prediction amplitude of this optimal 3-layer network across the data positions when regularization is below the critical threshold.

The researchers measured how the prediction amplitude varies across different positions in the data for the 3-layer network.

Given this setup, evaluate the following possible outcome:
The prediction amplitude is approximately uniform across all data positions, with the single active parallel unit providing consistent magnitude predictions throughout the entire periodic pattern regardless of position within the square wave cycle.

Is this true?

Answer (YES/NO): YES